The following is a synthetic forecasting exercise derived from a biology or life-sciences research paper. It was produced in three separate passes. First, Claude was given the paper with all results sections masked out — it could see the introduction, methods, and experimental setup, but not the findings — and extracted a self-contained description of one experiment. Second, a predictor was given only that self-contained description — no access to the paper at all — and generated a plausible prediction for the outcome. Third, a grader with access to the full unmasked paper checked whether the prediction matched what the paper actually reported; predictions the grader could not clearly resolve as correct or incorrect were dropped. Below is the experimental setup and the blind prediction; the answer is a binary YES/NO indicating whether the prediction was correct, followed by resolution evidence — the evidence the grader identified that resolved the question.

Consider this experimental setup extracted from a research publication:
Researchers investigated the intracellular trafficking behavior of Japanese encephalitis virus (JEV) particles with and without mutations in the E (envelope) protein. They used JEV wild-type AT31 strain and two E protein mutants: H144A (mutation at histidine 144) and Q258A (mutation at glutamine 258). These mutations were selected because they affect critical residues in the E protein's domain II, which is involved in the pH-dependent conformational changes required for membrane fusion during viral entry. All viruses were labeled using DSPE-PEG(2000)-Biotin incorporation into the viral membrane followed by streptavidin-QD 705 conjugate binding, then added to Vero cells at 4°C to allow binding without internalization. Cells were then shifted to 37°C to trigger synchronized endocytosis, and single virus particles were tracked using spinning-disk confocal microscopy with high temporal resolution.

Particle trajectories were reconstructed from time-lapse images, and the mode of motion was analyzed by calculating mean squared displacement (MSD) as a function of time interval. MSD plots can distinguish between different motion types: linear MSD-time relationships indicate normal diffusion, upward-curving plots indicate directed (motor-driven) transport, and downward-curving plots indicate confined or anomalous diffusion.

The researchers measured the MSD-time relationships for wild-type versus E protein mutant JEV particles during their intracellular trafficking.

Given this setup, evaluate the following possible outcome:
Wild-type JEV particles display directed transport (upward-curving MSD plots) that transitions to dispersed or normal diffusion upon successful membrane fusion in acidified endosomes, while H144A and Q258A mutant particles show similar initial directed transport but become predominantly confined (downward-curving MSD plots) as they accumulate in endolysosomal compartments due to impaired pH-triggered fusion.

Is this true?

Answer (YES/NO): NO